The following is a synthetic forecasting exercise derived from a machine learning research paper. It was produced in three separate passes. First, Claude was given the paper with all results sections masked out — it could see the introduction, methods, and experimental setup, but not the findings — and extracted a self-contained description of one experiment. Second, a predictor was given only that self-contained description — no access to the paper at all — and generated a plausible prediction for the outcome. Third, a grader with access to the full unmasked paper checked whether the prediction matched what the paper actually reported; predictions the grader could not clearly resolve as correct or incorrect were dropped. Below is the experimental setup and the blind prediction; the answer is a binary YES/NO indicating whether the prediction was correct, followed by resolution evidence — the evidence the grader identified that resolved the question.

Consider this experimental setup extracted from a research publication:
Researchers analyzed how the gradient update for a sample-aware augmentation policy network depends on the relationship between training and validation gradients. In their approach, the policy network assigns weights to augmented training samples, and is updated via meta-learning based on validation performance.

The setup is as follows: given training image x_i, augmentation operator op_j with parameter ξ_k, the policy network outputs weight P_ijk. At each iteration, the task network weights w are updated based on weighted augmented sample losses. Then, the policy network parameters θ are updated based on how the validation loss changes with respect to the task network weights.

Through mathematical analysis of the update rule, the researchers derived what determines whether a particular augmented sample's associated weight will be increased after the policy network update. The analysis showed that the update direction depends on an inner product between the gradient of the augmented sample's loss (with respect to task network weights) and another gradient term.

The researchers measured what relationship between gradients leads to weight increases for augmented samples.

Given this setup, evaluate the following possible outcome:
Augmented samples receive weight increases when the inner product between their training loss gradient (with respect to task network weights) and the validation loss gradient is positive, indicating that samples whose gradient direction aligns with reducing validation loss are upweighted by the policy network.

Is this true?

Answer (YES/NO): YES